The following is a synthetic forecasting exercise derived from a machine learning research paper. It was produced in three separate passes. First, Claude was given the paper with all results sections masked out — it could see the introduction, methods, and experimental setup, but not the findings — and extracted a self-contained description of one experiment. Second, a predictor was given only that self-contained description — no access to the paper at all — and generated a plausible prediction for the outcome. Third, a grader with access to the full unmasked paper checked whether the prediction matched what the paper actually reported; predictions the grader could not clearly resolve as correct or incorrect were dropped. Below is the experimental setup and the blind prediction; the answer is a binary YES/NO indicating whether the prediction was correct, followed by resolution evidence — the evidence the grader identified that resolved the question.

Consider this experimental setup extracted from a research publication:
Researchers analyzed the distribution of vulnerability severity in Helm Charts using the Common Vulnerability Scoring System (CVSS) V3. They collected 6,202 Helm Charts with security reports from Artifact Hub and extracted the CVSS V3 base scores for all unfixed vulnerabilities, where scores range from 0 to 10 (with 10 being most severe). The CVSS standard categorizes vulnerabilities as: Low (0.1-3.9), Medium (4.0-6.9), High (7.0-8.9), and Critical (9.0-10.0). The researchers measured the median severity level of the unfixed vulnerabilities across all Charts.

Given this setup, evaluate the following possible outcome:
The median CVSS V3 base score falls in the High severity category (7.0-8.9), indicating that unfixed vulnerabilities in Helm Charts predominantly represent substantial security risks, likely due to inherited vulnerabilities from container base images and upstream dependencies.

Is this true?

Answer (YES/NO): YES